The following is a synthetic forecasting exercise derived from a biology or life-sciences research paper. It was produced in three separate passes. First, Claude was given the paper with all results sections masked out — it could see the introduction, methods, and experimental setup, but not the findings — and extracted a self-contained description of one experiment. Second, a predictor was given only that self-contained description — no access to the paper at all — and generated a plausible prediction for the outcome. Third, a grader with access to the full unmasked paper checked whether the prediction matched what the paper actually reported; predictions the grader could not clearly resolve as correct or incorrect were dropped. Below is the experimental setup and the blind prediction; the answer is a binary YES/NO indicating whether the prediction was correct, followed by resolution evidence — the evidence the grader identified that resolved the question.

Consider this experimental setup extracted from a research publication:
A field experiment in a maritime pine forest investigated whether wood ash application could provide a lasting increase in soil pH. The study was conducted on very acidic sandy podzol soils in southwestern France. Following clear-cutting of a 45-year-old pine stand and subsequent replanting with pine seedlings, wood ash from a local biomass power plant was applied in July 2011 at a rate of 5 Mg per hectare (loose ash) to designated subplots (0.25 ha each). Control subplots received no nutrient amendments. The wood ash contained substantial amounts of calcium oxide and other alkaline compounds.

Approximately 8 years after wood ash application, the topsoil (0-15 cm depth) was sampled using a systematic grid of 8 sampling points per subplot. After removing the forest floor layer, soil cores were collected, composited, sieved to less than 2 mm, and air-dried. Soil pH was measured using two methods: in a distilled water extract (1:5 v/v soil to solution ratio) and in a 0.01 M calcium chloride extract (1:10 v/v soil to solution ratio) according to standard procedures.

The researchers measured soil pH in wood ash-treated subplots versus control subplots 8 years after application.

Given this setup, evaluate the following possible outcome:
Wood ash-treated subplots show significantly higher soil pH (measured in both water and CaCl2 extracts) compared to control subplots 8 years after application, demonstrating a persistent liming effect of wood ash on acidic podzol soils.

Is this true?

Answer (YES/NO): NO